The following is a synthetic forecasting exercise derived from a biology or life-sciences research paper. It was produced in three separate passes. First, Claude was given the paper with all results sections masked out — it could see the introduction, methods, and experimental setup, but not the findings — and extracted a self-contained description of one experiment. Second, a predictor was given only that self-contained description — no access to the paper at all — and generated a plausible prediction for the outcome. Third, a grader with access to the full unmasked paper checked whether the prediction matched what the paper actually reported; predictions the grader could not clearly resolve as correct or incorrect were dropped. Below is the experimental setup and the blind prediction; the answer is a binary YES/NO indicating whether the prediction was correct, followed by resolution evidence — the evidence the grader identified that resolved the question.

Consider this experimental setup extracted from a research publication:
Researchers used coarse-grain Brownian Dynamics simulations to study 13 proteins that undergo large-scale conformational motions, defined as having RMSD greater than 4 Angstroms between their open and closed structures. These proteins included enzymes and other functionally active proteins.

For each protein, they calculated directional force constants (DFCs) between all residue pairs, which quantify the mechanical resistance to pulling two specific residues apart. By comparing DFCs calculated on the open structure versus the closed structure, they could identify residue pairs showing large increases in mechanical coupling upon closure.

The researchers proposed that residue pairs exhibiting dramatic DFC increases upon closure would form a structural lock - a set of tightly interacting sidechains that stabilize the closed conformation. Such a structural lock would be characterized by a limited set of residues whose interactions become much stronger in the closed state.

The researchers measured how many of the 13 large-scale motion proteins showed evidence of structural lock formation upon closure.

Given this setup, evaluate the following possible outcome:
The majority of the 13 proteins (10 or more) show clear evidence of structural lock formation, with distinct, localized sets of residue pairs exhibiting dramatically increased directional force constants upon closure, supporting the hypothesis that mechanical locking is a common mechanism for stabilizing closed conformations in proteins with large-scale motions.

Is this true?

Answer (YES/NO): YES